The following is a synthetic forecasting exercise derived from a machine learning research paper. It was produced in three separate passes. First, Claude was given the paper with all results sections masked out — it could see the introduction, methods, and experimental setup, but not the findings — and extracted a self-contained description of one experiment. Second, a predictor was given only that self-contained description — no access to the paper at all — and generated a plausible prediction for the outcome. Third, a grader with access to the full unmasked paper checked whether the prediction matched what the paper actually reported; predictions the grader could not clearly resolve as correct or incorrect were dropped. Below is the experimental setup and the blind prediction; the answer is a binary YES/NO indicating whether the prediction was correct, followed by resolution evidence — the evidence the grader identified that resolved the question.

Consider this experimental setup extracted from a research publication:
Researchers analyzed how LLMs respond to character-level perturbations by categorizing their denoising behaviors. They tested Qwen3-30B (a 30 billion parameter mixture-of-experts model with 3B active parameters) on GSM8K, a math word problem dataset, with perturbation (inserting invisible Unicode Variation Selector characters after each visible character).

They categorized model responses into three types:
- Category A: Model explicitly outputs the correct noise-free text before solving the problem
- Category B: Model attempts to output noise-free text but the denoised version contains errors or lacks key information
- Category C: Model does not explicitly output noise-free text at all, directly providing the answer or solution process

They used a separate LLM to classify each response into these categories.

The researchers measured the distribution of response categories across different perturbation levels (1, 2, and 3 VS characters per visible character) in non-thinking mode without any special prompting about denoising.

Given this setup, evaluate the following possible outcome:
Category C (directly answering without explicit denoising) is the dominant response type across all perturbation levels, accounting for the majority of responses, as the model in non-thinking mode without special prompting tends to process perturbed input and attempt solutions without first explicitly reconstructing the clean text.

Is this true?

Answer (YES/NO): NO